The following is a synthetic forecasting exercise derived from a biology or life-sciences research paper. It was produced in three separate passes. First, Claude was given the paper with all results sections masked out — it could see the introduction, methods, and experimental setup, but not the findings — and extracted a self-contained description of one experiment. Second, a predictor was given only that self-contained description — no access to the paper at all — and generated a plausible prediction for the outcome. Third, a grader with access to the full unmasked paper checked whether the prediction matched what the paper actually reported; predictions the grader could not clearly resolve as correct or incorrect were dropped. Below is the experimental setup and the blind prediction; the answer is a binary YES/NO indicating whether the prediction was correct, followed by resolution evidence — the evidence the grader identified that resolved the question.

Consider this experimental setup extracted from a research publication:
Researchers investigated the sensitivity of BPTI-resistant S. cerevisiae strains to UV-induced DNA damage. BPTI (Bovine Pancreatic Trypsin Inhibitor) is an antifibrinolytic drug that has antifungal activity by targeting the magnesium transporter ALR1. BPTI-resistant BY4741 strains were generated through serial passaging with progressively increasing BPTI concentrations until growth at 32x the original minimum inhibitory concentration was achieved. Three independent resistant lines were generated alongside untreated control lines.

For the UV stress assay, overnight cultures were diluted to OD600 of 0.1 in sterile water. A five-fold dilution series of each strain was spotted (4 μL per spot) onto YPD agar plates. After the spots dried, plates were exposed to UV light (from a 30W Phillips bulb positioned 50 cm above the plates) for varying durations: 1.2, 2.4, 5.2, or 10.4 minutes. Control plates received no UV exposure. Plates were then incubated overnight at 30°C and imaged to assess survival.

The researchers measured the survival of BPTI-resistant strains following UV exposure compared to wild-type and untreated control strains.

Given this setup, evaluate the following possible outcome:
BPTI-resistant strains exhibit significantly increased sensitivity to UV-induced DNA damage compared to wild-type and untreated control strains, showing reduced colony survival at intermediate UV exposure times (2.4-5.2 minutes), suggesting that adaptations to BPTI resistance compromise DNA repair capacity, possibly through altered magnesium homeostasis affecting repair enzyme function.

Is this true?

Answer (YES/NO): NO